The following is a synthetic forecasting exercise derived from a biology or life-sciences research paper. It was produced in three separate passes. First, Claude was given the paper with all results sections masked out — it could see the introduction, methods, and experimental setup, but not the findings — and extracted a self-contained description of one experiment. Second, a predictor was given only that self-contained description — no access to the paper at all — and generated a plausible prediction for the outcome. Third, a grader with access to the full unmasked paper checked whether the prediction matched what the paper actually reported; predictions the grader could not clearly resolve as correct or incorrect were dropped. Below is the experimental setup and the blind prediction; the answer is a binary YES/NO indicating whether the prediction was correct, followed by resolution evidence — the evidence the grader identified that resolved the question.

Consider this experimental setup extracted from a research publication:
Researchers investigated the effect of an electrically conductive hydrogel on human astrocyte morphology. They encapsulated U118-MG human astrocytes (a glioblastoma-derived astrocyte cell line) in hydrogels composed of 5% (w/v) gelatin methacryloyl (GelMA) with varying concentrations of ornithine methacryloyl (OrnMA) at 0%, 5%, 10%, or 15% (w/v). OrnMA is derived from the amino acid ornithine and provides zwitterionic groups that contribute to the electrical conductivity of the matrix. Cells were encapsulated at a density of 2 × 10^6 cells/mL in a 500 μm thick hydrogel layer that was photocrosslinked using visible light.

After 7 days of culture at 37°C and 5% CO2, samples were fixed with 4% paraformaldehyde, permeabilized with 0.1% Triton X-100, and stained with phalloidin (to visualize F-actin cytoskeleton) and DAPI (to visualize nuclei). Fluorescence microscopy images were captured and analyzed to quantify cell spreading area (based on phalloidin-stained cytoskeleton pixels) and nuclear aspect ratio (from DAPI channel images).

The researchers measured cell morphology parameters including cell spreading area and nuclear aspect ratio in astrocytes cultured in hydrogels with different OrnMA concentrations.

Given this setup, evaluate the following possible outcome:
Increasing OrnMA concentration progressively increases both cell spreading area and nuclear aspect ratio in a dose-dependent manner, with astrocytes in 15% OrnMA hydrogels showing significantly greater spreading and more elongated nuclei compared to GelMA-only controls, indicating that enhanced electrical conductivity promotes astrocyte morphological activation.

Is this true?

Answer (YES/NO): NO